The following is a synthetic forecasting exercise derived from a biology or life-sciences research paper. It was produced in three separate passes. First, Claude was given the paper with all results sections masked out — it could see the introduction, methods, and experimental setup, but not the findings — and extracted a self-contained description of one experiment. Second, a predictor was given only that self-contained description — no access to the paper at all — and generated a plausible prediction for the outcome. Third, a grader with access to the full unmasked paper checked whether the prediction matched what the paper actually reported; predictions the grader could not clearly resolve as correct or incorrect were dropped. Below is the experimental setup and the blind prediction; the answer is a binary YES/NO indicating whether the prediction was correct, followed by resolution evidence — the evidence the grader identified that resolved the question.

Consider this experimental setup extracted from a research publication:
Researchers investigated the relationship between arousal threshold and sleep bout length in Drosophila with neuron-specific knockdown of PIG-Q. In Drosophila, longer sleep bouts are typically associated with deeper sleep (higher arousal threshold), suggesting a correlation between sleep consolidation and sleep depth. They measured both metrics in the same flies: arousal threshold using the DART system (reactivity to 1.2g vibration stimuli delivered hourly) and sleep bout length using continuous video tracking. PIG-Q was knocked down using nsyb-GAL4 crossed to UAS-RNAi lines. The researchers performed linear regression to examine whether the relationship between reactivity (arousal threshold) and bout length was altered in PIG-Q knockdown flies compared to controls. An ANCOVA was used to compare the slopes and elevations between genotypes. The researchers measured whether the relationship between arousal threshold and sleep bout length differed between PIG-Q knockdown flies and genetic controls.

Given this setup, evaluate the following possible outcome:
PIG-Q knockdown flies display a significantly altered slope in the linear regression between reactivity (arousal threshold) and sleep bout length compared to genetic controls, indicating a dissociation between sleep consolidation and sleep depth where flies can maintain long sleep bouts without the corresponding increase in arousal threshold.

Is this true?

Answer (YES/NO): NO